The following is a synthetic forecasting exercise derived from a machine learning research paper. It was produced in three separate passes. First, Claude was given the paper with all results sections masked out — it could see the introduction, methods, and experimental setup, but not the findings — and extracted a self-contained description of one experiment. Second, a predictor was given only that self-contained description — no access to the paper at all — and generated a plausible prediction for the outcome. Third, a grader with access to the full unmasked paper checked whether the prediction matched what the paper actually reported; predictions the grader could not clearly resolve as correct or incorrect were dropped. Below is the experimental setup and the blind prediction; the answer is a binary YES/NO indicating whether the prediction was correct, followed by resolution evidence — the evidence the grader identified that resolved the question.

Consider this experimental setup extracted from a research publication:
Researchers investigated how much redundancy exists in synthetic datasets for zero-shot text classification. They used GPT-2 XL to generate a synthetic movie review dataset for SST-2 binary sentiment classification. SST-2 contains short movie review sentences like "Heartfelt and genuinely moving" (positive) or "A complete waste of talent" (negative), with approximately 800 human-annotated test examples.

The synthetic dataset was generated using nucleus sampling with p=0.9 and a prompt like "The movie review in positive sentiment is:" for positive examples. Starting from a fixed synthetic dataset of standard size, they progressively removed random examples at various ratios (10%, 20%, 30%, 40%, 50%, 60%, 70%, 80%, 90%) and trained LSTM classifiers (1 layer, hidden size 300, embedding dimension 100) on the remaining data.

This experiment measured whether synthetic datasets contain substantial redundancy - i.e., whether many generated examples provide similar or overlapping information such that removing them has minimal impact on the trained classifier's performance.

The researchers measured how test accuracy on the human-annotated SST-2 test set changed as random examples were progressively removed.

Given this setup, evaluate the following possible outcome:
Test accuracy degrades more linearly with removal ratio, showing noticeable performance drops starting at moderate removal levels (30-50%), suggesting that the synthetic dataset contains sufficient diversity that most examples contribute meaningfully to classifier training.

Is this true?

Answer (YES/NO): NO